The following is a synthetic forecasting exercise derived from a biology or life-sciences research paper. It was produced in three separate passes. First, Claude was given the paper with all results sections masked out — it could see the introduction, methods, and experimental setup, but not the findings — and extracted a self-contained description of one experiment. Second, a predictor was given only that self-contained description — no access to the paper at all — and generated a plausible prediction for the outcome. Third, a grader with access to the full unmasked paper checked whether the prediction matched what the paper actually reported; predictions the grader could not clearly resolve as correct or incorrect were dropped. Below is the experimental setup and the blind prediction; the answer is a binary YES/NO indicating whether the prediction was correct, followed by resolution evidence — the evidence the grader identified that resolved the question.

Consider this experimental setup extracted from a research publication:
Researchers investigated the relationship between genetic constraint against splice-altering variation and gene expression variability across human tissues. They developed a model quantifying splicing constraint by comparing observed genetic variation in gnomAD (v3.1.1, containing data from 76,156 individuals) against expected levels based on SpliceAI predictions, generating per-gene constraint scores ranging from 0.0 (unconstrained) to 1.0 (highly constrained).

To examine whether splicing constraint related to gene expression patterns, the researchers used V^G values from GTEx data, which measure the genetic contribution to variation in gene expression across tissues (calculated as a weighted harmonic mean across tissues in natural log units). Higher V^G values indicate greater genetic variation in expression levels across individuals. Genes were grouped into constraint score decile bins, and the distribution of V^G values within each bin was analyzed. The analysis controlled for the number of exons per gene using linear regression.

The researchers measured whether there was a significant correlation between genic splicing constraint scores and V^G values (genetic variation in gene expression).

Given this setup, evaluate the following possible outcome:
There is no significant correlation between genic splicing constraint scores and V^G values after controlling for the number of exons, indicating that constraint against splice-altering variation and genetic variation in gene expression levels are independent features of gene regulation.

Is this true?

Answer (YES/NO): NO